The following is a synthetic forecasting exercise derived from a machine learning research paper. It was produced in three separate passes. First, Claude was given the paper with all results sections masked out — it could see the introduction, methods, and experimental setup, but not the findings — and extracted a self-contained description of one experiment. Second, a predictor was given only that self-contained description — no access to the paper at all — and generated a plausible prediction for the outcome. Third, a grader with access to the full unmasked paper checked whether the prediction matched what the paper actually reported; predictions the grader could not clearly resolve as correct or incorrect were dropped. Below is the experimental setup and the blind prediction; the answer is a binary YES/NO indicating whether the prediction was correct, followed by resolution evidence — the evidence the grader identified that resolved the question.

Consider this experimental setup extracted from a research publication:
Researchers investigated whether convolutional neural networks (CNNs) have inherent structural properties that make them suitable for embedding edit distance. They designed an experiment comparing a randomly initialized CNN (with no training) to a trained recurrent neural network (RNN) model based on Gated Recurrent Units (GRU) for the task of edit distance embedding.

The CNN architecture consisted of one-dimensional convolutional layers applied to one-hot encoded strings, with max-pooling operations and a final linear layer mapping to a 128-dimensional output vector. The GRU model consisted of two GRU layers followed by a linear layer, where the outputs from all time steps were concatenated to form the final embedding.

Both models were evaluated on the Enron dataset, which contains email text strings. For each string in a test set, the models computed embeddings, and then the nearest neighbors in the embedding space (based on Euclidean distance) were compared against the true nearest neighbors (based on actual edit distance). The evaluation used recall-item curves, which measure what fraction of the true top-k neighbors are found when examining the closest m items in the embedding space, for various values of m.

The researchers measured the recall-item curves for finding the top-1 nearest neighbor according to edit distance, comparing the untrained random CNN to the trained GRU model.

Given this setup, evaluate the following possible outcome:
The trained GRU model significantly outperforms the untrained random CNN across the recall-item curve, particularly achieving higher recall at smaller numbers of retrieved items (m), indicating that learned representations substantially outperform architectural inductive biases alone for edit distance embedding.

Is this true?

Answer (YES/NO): NO